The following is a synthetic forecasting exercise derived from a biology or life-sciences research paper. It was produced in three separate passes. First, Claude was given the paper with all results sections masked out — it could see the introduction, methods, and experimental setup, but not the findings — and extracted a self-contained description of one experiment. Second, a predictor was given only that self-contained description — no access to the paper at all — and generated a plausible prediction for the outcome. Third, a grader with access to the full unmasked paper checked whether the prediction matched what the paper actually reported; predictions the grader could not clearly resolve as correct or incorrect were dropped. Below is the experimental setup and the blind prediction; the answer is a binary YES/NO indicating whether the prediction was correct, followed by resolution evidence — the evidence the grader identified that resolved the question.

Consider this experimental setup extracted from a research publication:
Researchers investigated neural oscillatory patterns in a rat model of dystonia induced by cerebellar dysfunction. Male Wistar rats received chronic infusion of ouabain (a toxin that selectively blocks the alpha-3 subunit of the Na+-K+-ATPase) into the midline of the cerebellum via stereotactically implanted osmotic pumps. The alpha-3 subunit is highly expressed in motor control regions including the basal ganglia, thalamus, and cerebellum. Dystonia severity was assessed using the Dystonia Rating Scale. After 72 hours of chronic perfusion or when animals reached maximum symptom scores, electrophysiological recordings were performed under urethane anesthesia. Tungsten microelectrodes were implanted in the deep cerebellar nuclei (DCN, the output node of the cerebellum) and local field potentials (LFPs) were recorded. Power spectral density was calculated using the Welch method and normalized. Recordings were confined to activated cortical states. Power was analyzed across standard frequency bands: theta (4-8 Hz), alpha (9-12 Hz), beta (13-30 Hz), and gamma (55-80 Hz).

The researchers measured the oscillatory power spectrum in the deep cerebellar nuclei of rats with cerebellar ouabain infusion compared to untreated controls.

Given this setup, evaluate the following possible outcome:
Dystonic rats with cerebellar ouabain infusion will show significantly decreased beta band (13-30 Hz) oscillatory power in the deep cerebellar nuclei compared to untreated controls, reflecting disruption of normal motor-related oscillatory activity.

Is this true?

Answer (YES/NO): YES